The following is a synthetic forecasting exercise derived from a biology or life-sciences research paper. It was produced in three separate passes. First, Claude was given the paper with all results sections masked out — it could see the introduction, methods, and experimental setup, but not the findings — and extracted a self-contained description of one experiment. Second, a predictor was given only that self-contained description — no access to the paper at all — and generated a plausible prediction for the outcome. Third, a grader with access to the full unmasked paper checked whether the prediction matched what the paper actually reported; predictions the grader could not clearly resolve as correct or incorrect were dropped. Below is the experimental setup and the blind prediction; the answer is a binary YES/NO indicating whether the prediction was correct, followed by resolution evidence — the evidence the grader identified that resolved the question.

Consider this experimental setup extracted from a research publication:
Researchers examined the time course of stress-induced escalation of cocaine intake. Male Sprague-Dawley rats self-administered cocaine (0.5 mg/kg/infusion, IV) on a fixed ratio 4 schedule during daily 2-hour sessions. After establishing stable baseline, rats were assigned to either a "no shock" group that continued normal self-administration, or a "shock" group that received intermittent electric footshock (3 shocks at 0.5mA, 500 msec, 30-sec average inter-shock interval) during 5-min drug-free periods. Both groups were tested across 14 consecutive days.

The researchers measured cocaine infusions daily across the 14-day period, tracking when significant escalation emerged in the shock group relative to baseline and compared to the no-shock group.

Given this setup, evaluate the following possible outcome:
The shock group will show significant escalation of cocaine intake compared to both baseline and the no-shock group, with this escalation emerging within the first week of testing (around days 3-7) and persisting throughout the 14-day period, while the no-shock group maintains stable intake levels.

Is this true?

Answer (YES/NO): YES